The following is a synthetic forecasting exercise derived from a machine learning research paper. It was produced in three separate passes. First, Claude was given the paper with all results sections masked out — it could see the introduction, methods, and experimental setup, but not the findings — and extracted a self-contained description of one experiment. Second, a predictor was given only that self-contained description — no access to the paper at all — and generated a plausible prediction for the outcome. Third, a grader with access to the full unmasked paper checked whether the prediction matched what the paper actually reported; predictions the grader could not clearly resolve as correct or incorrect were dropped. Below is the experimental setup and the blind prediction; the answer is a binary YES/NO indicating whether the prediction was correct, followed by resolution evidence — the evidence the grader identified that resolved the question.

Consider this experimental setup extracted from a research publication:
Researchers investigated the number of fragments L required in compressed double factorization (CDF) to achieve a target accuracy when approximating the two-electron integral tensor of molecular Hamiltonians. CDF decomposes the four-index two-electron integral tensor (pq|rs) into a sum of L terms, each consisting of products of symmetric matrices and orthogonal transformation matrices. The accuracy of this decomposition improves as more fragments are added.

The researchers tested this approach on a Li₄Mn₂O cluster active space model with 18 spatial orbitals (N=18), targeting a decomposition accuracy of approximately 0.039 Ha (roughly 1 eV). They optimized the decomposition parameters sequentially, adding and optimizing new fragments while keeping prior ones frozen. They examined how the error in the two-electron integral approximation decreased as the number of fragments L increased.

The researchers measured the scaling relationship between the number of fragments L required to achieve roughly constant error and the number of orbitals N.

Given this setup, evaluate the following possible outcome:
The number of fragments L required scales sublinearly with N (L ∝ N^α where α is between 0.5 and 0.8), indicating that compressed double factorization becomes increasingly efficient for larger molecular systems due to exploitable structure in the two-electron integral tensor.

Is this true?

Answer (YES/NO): NO